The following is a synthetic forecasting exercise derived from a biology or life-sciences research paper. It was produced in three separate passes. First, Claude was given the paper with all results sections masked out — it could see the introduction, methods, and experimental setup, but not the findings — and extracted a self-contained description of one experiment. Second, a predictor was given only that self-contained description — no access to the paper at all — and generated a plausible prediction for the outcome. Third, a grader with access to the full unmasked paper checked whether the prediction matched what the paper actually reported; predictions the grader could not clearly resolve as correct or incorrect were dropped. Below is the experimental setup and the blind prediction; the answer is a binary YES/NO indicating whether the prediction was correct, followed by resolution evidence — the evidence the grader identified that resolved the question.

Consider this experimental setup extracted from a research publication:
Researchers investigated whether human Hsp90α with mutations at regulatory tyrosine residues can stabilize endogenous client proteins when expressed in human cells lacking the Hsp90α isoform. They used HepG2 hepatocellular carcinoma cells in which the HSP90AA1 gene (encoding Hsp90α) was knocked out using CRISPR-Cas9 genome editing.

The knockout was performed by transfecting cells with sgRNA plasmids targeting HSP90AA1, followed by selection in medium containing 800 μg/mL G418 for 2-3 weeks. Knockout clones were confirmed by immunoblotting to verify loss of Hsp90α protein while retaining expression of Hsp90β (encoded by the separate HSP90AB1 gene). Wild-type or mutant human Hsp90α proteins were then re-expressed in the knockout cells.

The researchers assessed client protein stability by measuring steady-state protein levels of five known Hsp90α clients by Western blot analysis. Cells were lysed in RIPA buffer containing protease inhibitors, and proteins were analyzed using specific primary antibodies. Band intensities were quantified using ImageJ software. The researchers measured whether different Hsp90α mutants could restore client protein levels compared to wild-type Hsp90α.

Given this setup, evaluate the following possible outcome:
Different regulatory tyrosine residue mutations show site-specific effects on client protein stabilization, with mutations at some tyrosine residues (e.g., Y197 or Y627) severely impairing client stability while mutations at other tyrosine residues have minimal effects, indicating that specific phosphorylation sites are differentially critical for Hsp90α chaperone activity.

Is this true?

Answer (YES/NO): NO